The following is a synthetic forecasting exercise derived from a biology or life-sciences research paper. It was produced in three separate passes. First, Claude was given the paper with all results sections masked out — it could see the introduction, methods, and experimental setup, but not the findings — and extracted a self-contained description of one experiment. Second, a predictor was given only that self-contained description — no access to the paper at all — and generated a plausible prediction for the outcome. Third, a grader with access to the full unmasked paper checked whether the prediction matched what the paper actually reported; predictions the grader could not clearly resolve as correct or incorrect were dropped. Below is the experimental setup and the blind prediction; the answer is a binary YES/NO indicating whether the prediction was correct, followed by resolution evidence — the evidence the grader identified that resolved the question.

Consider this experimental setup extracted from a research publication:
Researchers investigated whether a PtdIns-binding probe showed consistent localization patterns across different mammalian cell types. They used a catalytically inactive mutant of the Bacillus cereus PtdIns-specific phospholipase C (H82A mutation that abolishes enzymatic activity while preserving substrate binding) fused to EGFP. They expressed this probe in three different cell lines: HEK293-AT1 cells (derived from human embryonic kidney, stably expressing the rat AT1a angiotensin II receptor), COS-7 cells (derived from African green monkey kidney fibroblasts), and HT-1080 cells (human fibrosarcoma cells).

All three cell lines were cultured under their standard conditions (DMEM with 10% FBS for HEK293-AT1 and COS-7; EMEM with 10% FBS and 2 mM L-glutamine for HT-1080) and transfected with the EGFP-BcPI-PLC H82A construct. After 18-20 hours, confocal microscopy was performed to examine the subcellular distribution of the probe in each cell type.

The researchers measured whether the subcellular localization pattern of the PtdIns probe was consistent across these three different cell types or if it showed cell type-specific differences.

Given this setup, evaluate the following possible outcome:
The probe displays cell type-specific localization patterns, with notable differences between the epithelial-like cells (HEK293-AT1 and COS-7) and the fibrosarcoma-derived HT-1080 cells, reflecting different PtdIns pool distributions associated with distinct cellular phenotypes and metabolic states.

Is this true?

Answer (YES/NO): NO